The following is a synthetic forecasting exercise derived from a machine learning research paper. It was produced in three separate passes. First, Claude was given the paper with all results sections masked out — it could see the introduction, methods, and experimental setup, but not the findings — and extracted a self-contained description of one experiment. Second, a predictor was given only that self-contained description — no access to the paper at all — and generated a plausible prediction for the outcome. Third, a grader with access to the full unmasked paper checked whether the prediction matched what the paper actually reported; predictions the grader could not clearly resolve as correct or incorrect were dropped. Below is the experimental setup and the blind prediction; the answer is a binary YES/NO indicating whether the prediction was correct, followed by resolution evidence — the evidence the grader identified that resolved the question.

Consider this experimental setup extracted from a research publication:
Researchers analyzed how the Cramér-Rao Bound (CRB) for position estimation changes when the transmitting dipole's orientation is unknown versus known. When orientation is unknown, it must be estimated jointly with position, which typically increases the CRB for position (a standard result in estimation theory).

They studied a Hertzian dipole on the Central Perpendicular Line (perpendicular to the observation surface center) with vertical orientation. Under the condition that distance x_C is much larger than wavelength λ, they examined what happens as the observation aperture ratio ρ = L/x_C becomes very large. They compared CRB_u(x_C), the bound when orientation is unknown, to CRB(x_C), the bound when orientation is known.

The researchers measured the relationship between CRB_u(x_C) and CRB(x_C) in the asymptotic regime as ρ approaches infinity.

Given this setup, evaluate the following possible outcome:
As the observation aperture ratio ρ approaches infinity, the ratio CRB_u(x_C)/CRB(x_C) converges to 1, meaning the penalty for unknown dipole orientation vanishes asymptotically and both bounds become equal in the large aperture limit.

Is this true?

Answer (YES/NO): YES